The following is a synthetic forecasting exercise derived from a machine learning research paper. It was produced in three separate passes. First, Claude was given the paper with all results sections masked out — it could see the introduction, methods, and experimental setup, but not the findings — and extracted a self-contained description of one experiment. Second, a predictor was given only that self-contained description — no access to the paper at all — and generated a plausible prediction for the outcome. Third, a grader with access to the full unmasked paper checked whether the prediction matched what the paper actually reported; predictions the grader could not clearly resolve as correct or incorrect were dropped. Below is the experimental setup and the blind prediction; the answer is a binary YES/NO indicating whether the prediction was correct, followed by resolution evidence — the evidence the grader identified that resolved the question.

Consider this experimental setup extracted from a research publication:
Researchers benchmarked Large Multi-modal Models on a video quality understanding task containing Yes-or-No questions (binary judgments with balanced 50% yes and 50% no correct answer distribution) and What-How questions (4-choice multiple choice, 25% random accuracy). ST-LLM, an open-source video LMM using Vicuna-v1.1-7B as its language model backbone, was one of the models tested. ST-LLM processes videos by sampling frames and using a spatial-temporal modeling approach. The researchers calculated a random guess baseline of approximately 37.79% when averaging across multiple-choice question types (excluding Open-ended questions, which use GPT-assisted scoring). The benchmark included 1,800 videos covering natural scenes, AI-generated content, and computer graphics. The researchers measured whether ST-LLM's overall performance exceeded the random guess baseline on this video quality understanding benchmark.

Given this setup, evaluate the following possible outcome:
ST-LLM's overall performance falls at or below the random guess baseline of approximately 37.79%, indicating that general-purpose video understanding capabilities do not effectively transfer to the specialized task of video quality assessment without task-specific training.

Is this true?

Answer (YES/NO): YES